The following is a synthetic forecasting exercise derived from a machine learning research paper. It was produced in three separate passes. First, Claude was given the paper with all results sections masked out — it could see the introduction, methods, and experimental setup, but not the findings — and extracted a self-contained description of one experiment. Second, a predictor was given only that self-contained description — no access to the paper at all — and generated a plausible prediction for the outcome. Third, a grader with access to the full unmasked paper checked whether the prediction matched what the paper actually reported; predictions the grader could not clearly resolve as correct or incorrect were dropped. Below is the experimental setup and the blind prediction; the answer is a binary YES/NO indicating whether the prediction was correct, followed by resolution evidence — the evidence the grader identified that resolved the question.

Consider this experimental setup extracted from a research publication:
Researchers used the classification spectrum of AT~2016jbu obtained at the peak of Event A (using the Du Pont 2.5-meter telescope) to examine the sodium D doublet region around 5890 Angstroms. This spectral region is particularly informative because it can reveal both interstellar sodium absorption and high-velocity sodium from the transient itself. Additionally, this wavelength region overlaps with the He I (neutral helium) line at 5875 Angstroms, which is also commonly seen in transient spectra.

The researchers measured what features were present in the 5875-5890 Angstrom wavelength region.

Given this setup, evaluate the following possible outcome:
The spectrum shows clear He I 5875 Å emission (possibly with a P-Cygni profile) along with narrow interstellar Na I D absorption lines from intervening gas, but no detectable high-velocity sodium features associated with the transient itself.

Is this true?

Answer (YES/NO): NO